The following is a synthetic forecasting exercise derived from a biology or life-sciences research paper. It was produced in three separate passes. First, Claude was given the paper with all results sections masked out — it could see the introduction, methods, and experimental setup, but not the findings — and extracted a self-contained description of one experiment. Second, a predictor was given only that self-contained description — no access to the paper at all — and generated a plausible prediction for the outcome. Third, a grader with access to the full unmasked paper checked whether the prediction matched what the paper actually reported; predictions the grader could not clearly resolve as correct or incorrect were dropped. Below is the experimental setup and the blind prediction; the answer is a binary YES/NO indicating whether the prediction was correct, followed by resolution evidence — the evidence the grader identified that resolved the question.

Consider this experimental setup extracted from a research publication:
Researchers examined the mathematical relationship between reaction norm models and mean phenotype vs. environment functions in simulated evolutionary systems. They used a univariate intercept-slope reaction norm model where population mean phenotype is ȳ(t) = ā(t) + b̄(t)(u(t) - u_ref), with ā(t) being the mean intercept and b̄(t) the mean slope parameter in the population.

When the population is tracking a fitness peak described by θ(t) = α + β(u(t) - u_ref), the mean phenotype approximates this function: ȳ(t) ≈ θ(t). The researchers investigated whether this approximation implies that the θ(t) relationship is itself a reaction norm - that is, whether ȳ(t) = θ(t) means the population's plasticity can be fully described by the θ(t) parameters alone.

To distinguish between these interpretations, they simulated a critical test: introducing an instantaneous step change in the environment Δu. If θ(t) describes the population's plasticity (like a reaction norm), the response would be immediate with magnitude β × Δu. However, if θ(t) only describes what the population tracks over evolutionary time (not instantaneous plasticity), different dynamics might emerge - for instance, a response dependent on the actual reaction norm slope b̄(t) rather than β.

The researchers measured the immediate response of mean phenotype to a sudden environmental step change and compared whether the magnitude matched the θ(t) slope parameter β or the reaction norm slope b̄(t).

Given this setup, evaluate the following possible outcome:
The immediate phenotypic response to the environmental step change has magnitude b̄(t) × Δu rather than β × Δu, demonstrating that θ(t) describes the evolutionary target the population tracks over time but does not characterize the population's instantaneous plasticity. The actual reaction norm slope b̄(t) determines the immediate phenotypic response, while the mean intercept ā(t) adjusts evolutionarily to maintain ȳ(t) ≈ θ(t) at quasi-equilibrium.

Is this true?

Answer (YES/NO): YES